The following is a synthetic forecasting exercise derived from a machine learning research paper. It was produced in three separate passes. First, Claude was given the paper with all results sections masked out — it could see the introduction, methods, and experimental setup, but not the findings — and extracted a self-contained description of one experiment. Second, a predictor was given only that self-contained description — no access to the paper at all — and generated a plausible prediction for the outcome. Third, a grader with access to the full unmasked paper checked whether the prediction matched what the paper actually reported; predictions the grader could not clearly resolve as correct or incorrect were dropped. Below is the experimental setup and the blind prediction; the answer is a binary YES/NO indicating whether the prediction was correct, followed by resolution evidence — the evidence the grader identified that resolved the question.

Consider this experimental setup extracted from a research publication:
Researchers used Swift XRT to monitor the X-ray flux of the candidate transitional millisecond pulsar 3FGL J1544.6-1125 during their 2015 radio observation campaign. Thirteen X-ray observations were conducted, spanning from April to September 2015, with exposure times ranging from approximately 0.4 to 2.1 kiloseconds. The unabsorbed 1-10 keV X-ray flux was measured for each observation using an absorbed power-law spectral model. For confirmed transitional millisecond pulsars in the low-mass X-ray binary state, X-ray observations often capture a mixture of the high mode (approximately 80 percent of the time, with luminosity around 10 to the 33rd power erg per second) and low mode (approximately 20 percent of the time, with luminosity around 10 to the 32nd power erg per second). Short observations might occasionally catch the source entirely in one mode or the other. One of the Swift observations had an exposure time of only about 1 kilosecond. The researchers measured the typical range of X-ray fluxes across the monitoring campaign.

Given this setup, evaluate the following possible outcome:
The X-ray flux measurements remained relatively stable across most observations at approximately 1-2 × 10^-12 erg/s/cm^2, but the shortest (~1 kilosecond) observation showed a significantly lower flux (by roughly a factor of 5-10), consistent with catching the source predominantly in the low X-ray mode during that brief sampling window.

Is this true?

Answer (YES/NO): NO